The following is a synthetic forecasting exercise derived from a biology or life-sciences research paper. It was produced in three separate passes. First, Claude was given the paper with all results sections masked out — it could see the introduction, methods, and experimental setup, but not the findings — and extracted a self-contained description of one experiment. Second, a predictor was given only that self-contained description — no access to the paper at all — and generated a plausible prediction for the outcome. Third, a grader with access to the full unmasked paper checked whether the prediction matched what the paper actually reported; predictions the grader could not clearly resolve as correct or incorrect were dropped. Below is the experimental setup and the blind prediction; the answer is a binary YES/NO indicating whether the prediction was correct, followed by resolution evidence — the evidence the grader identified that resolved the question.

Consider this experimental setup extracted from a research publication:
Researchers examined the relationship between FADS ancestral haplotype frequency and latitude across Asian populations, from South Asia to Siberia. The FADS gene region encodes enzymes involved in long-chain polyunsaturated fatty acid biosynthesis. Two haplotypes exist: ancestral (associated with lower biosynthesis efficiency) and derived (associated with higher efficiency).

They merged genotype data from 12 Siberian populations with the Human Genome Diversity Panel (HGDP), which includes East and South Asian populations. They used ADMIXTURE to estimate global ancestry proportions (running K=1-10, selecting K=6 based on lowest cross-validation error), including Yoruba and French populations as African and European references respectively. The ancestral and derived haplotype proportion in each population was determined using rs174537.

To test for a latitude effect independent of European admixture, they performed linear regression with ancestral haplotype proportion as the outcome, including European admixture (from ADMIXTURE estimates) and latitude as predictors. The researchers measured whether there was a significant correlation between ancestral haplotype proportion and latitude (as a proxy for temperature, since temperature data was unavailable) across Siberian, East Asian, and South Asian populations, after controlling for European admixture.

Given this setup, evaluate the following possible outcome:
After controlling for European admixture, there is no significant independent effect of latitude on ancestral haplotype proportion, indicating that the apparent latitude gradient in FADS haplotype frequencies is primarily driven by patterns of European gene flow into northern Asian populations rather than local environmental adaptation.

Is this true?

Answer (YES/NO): NO